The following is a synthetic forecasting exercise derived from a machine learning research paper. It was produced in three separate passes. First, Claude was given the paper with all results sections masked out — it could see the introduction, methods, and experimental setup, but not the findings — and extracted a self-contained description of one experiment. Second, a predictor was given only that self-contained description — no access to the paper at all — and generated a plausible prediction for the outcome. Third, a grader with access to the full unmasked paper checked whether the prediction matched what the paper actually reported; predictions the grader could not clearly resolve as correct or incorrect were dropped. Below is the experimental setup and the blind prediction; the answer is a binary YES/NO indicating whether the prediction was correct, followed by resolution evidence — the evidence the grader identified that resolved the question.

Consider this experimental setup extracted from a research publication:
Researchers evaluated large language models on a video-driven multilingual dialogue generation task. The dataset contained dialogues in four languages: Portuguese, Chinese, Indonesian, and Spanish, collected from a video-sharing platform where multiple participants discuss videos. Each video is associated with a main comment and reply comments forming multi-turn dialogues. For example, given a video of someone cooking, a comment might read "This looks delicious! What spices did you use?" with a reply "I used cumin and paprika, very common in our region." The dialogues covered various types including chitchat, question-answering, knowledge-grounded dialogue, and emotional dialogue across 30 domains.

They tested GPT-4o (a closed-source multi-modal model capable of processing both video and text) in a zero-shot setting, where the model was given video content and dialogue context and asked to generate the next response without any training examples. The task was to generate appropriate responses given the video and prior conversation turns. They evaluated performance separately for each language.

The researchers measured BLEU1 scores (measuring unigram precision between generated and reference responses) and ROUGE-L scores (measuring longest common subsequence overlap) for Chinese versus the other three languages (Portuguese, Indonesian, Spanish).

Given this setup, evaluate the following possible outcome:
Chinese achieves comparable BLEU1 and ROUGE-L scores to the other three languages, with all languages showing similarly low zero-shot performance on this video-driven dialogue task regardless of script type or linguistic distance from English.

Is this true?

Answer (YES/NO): NO